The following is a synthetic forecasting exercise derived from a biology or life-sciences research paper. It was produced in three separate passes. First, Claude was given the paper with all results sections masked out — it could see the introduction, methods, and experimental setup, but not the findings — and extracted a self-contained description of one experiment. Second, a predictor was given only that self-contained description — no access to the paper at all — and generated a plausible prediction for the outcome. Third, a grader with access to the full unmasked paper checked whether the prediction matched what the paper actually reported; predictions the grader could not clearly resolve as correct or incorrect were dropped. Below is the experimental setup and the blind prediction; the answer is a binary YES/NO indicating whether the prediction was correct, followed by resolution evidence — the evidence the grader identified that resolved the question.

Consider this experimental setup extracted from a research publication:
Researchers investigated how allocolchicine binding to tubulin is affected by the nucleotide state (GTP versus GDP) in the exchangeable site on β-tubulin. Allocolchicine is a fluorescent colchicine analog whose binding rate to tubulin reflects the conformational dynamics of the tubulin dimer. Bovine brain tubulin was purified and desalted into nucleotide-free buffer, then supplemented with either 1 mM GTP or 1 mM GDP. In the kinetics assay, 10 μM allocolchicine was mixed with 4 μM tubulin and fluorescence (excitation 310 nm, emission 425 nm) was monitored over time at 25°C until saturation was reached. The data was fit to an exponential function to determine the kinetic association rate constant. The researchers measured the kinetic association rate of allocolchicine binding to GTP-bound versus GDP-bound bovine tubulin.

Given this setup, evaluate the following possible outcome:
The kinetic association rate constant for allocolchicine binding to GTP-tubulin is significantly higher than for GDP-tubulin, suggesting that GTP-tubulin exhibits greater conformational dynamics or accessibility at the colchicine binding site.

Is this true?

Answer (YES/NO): NO